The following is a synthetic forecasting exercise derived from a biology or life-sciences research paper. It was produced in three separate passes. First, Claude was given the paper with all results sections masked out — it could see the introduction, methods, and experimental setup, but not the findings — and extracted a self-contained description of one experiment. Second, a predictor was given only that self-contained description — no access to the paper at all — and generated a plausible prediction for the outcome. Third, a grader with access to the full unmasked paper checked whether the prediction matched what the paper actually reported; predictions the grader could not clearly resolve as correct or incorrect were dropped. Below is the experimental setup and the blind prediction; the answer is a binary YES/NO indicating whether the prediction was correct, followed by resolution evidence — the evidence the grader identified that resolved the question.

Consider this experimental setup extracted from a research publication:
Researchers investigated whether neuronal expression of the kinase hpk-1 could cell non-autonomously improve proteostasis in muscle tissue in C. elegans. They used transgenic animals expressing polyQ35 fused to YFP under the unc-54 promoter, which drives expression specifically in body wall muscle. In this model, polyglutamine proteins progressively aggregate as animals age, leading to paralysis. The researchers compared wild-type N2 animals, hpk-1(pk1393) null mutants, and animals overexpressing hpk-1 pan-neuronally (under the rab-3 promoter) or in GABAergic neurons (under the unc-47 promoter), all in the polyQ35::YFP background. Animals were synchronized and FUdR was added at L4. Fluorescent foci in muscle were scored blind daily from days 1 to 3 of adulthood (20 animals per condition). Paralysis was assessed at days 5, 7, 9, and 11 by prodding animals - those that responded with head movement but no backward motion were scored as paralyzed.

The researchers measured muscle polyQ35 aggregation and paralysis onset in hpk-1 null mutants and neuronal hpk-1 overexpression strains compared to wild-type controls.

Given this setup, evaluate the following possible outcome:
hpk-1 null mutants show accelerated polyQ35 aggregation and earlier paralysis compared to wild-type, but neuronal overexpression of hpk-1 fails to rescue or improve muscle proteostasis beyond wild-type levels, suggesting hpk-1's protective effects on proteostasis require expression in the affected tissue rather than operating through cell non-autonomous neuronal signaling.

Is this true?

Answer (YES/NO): NO